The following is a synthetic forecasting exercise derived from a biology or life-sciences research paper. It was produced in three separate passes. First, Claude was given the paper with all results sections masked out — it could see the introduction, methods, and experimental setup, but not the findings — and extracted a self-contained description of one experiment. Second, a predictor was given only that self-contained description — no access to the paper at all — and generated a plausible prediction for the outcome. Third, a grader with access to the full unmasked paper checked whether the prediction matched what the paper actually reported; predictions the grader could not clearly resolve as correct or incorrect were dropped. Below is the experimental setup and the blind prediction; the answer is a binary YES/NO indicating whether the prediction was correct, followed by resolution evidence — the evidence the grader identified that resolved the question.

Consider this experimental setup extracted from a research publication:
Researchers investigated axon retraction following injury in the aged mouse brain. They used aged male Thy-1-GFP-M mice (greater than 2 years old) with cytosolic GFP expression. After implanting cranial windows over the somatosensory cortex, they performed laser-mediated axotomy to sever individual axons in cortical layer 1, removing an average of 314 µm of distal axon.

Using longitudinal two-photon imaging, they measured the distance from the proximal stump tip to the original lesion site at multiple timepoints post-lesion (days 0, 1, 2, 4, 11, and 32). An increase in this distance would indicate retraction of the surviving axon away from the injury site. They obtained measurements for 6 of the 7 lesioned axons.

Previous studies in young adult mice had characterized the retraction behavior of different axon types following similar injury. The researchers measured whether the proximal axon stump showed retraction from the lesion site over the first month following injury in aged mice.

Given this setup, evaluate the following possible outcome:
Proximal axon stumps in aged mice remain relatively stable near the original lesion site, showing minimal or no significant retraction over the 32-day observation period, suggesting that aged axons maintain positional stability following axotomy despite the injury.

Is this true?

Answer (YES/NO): NO